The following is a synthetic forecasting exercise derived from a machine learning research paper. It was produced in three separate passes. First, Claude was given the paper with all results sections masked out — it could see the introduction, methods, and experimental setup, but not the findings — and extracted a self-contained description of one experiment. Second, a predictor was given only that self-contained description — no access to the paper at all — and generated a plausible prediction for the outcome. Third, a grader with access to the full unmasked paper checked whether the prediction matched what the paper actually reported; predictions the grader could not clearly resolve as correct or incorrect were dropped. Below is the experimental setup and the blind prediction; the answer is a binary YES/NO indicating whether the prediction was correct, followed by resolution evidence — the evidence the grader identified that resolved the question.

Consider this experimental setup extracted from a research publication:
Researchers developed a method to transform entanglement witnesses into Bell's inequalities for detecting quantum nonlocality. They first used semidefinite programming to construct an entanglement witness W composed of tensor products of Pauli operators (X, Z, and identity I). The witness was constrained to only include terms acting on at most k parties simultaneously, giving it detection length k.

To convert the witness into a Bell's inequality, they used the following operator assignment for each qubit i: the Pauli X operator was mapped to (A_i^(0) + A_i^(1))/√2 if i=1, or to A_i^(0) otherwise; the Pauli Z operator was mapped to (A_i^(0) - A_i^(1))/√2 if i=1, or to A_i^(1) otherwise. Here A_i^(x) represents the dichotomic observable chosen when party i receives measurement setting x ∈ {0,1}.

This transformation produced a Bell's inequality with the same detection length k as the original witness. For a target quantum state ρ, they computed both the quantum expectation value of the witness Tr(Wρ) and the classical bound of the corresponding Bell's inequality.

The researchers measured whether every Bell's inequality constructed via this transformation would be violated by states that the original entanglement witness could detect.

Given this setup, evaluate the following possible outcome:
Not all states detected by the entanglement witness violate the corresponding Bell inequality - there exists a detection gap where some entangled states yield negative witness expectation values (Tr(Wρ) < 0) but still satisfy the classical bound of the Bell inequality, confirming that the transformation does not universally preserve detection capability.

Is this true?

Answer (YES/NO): YES